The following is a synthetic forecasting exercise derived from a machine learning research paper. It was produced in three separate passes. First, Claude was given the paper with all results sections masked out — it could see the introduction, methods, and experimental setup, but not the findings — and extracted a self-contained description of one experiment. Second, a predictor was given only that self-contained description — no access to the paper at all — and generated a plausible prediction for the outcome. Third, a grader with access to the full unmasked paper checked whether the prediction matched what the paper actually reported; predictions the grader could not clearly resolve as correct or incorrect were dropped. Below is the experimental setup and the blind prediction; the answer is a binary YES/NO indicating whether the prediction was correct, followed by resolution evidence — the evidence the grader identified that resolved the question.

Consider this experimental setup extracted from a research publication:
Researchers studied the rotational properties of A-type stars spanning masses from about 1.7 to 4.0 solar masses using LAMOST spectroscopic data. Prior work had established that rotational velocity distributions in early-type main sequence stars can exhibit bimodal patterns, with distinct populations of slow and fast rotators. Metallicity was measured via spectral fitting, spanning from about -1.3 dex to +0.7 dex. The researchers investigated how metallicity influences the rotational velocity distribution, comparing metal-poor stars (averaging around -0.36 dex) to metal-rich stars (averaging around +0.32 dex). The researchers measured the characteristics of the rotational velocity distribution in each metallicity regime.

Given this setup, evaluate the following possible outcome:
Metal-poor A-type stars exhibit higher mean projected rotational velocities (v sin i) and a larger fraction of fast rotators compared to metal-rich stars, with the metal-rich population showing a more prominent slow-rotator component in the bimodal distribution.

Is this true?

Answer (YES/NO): NO